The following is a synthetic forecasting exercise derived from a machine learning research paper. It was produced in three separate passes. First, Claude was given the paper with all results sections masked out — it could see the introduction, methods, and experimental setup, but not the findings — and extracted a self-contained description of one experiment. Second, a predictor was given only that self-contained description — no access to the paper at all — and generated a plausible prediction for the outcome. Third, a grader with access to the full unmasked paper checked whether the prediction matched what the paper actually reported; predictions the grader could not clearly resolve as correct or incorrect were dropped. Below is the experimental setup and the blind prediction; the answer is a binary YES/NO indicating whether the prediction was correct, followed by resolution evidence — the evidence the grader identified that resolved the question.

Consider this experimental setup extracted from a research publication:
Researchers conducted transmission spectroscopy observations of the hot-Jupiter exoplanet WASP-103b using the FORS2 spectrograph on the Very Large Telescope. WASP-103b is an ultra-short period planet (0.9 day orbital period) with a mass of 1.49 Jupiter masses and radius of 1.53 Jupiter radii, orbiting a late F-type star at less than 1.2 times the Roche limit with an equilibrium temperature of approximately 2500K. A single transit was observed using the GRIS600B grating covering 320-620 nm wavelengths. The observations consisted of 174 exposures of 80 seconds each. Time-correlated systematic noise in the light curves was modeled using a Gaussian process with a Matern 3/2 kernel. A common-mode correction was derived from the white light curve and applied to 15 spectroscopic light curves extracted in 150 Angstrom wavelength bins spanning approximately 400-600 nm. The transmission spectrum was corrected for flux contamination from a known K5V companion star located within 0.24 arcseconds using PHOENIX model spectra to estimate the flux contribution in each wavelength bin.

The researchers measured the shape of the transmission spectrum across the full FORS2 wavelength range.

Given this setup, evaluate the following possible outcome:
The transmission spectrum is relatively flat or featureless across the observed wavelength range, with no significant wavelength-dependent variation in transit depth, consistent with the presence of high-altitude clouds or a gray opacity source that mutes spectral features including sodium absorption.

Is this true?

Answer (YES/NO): NO